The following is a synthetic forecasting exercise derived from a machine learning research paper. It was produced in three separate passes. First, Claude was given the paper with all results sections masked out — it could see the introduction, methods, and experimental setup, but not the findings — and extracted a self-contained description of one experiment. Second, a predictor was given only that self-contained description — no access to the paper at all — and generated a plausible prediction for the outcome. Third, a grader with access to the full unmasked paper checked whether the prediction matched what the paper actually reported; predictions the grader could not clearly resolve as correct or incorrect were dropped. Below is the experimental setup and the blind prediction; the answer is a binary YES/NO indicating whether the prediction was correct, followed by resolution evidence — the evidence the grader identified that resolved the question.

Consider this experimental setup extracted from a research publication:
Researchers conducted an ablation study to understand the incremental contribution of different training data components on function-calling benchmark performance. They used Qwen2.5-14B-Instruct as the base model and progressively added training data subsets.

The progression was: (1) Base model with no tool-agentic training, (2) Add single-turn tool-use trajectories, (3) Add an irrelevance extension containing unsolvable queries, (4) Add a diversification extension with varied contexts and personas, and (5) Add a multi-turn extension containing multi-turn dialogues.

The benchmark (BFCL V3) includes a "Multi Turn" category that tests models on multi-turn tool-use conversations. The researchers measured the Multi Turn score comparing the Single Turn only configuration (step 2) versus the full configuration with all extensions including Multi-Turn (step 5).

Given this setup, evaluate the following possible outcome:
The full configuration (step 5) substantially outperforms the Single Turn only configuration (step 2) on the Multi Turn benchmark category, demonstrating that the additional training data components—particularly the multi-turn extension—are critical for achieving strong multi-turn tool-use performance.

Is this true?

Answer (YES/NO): NO